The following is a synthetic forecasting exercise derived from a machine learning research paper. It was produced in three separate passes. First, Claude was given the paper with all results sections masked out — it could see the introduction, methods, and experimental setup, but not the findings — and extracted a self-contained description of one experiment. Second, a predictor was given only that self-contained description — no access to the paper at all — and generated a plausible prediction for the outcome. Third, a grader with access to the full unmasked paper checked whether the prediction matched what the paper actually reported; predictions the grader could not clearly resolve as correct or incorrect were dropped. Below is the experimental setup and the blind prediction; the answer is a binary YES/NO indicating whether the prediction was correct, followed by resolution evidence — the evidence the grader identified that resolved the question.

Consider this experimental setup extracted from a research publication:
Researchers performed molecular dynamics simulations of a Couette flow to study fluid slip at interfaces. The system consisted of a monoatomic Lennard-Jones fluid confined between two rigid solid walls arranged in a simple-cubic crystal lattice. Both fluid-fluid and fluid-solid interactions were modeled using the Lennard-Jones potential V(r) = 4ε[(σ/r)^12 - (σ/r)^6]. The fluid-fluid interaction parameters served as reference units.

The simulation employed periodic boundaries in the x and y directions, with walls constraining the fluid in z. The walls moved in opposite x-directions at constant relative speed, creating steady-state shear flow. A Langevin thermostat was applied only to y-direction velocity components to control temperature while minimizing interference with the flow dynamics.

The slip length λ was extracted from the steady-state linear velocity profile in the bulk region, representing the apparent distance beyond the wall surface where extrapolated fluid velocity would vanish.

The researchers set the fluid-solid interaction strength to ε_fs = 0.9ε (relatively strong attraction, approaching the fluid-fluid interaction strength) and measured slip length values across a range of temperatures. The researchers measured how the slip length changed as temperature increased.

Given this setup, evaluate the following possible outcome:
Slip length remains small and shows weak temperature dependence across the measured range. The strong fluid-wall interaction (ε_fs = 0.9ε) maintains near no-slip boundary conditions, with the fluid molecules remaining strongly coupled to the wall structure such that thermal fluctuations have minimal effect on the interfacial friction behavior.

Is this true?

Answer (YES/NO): NO